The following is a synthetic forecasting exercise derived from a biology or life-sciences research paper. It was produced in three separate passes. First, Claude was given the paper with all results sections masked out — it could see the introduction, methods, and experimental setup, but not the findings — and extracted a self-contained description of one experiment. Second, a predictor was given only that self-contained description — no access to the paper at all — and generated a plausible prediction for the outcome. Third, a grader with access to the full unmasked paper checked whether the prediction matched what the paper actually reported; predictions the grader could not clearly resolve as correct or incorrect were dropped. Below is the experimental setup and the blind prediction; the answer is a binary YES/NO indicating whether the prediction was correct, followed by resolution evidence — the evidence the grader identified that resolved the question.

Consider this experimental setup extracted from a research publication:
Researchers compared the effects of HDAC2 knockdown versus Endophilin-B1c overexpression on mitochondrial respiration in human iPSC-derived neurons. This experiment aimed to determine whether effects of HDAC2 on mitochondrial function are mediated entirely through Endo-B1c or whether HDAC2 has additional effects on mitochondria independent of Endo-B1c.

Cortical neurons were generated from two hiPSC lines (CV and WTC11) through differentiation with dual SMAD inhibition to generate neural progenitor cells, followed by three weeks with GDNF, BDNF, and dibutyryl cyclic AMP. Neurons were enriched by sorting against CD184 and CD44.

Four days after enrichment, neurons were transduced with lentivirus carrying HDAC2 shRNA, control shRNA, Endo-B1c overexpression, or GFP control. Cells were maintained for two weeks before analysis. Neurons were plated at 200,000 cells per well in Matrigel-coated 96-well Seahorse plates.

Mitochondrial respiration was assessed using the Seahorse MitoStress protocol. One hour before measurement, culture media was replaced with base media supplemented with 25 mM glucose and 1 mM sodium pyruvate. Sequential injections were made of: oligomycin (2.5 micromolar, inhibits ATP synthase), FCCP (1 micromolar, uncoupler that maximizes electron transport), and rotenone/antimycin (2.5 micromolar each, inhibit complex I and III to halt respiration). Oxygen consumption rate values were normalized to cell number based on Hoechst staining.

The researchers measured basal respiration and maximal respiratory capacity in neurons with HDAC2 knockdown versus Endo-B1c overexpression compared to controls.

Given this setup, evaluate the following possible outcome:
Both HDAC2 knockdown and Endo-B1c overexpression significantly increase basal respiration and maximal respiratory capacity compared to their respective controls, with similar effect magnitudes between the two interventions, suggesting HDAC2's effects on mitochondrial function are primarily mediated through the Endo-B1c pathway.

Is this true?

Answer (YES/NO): NO